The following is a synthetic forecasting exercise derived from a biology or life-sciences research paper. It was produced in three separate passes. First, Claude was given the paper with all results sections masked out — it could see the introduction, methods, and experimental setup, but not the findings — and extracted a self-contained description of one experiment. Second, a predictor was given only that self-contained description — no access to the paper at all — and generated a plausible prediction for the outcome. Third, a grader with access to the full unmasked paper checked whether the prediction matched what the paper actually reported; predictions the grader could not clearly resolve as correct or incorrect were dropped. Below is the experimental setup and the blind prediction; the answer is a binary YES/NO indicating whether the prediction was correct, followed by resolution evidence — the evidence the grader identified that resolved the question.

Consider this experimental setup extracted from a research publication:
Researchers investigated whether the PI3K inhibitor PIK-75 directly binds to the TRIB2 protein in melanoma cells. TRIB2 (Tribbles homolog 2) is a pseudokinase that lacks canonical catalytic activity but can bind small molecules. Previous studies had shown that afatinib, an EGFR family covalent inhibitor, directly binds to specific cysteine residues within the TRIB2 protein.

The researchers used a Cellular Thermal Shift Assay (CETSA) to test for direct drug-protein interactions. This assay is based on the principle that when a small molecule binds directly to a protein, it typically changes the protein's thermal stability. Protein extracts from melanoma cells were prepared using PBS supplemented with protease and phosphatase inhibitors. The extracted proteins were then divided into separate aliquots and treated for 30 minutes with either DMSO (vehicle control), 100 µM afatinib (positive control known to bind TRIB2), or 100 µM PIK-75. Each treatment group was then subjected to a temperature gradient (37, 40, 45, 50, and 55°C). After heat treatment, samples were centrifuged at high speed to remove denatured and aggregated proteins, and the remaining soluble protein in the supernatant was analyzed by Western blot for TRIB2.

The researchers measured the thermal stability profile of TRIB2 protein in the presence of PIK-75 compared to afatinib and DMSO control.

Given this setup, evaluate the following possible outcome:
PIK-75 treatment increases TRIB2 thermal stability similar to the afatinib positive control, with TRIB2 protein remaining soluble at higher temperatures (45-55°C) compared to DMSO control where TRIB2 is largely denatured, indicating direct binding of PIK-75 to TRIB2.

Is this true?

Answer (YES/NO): NO